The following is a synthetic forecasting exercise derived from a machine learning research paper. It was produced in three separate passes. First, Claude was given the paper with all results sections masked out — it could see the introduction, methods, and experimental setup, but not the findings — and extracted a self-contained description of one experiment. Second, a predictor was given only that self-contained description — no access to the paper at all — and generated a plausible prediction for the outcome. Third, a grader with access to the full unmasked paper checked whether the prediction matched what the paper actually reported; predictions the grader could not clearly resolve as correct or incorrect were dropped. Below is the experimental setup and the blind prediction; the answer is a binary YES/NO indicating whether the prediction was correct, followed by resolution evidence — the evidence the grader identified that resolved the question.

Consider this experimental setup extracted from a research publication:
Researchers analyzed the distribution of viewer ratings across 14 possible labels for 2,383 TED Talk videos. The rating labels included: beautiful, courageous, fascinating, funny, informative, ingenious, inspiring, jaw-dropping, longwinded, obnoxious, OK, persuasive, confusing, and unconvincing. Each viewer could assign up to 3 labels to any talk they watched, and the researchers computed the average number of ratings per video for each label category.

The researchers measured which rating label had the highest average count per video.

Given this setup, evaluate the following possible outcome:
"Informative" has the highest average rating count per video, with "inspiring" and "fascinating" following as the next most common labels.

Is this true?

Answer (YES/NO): NO